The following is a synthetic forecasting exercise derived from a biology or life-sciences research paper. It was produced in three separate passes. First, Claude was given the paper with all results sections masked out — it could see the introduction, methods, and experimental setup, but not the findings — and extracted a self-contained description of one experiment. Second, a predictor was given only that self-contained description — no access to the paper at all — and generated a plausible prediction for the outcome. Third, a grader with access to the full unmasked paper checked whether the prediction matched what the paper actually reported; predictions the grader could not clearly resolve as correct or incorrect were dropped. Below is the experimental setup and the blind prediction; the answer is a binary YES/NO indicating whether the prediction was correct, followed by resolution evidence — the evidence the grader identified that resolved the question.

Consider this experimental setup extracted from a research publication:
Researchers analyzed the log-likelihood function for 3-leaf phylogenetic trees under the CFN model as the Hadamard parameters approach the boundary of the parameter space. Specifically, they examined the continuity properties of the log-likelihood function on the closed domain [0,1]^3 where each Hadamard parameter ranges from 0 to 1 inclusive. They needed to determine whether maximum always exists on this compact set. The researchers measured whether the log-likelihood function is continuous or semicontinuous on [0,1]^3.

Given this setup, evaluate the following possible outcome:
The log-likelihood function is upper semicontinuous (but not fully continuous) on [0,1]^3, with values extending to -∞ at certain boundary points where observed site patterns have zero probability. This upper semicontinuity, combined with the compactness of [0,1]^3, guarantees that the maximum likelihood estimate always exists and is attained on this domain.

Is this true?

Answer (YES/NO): YES